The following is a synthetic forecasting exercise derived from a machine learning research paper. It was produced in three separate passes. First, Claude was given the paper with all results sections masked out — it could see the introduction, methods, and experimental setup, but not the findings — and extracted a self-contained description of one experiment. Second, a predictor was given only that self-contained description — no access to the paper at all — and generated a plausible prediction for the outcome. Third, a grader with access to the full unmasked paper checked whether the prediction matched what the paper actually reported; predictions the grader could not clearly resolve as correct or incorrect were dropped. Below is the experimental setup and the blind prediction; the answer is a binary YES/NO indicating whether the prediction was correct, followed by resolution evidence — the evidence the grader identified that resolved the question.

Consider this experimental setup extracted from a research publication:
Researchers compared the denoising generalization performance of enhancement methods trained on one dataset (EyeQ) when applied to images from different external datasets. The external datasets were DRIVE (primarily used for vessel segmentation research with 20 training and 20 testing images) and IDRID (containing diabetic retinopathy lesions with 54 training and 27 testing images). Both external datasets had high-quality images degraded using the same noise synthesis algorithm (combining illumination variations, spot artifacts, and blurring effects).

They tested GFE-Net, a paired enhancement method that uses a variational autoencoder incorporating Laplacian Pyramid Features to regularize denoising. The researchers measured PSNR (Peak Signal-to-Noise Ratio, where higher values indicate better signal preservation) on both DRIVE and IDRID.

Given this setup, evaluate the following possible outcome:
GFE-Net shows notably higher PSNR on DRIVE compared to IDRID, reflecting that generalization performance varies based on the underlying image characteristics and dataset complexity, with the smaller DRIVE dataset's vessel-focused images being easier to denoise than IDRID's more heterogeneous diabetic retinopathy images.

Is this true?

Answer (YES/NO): NO